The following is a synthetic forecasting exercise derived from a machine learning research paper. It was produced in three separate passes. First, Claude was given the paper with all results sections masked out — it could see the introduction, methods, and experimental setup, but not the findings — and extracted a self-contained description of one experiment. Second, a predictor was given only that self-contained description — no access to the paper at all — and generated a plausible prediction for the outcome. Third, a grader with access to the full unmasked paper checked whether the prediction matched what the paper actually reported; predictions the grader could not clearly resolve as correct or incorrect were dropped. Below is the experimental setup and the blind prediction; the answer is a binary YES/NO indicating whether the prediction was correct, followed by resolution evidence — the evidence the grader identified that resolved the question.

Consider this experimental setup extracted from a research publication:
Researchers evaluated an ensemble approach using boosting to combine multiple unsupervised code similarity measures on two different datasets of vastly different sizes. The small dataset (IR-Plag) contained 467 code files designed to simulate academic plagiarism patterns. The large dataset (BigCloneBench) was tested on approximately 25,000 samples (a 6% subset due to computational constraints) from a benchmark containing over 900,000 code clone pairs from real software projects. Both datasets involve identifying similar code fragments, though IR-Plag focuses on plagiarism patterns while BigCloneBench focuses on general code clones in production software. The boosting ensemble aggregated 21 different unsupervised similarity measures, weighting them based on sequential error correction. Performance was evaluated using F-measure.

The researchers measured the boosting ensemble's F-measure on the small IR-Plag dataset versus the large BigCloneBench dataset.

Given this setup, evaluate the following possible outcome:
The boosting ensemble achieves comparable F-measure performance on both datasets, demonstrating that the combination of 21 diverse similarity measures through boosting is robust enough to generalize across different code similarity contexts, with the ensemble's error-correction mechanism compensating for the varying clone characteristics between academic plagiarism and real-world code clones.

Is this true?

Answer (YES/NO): NO